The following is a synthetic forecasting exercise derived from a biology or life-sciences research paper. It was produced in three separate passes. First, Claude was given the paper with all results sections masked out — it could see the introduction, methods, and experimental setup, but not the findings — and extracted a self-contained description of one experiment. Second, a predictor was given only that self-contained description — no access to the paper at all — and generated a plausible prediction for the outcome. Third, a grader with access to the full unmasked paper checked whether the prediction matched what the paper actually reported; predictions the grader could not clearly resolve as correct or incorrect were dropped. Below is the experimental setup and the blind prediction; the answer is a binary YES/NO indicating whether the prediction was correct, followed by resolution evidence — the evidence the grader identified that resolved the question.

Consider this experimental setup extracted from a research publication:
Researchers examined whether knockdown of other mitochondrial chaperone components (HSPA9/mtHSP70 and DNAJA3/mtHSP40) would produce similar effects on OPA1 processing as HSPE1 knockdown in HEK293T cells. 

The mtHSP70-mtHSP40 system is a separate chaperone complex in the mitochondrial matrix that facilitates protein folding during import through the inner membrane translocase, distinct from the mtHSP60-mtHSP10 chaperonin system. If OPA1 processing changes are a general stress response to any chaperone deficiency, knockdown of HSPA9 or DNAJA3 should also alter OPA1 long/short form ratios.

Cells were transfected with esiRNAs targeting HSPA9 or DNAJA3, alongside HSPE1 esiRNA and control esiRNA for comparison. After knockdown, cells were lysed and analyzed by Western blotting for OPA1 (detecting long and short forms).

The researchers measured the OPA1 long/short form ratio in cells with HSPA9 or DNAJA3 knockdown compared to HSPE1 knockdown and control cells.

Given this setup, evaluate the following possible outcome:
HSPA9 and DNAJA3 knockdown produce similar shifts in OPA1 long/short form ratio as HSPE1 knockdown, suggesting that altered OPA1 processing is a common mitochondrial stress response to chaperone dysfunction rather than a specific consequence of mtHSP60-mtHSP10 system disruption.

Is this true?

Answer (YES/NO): NO